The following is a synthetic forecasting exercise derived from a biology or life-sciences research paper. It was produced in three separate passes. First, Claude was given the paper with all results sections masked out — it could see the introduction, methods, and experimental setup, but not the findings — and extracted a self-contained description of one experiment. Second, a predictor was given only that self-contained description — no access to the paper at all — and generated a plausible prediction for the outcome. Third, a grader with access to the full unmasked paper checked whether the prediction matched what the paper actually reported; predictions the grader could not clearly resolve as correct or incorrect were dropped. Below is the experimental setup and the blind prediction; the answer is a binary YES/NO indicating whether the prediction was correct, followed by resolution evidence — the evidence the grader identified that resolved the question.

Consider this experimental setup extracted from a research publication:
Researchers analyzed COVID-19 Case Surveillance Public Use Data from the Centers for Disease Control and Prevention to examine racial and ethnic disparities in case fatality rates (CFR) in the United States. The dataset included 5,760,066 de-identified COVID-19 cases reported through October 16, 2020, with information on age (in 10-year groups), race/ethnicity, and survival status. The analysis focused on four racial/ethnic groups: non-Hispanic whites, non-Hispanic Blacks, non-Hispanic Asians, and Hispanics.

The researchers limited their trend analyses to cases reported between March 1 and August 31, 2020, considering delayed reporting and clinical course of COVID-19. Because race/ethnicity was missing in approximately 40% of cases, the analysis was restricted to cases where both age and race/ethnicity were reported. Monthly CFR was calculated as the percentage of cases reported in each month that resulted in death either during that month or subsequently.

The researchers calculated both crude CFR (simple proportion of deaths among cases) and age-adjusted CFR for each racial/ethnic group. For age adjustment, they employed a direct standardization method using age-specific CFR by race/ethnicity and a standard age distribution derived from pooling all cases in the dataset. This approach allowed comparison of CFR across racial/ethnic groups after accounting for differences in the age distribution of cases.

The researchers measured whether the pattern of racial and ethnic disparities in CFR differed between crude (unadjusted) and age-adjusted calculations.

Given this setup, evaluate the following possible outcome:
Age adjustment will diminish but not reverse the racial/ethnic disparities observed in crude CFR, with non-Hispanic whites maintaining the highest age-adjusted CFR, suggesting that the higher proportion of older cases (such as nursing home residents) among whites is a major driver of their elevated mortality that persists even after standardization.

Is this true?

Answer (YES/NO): NO